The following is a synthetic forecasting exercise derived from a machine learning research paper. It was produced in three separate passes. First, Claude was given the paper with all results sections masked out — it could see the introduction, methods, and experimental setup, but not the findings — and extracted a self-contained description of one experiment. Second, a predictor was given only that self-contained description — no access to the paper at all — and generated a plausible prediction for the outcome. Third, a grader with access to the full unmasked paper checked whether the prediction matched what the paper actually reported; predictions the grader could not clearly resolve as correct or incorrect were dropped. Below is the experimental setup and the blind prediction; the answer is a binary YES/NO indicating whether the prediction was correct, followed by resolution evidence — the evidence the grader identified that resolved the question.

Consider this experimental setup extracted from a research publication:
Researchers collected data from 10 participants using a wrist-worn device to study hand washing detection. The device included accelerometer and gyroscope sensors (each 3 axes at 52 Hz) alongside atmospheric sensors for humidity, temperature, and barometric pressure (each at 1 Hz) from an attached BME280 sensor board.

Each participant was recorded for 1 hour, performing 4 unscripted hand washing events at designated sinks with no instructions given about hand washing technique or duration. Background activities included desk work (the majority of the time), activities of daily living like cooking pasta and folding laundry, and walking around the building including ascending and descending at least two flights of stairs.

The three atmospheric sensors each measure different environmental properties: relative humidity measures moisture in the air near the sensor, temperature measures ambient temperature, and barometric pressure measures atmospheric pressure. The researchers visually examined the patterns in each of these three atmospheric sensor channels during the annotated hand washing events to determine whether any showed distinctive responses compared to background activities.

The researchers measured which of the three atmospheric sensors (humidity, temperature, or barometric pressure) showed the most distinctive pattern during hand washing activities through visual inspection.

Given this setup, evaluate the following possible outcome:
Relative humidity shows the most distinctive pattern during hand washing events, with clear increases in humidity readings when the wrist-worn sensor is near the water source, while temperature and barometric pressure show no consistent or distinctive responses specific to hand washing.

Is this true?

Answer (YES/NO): YES